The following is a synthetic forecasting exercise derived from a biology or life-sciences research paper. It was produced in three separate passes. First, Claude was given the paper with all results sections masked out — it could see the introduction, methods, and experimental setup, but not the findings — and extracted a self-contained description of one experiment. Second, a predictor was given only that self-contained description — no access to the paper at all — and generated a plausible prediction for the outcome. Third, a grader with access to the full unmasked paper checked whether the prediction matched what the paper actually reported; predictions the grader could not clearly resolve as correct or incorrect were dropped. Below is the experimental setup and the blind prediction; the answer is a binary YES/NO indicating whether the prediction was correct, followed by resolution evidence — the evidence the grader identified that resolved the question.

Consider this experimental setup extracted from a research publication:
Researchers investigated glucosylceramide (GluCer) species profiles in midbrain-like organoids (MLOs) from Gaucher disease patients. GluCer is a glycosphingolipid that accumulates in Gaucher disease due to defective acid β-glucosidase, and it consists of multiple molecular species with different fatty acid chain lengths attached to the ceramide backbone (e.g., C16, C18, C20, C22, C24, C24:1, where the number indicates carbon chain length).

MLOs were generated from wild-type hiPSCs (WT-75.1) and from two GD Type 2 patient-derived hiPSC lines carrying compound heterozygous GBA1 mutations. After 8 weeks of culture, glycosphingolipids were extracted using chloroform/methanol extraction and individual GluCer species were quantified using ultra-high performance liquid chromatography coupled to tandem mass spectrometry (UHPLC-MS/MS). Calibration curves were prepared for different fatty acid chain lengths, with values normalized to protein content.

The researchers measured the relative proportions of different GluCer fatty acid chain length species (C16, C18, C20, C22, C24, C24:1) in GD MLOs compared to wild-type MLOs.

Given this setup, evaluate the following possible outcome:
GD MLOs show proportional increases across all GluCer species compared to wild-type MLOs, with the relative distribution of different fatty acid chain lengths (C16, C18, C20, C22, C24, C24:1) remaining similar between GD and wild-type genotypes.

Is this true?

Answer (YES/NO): NO